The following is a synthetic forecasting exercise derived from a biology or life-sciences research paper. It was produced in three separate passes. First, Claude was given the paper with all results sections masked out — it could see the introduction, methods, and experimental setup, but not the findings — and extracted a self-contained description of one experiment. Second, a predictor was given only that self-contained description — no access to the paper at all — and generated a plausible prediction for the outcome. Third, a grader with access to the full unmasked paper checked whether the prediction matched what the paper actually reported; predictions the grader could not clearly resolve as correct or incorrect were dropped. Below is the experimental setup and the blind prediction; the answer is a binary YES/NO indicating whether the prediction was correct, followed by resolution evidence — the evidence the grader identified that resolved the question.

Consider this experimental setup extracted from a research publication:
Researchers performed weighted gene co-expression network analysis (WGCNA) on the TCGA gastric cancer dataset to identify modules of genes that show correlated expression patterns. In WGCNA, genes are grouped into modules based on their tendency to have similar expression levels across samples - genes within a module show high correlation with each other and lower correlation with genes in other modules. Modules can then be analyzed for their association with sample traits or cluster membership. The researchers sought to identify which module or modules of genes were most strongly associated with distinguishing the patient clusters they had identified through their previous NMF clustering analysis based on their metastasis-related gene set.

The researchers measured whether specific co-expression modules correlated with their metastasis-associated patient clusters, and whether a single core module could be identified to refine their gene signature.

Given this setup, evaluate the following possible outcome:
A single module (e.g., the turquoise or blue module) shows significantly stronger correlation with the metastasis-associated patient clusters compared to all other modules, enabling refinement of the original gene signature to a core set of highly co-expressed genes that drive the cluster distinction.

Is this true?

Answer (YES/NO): YES